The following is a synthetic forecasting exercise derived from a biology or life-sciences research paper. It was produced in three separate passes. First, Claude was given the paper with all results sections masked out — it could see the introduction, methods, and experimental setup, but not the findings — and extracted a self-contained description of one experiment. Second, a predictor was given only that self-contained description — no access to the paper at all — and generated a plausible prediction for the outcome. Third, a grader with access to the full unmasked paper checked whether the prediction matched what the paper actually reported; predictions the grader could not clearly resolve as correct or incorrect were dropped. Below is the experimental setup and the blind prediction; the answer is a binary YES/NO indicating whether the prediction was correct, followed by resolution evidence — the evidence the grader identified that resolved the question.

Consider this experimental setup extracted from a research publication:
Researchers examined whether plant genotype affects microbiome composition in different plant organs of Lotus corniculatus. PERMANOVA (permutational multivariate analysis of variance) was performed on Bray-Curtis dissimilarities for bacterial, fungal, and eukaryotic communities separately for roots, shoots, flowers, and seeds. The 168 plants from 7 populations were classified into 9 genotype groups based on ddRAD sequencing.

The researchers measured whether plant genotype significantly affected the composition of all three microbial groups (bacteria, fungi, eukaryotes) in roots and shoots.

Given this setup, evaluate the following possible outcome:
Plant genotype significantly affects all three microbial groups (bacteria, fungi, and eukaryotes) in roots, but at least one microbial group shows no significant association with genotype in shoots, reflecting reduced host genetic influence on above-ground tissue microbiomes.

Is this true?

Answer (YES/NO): NO